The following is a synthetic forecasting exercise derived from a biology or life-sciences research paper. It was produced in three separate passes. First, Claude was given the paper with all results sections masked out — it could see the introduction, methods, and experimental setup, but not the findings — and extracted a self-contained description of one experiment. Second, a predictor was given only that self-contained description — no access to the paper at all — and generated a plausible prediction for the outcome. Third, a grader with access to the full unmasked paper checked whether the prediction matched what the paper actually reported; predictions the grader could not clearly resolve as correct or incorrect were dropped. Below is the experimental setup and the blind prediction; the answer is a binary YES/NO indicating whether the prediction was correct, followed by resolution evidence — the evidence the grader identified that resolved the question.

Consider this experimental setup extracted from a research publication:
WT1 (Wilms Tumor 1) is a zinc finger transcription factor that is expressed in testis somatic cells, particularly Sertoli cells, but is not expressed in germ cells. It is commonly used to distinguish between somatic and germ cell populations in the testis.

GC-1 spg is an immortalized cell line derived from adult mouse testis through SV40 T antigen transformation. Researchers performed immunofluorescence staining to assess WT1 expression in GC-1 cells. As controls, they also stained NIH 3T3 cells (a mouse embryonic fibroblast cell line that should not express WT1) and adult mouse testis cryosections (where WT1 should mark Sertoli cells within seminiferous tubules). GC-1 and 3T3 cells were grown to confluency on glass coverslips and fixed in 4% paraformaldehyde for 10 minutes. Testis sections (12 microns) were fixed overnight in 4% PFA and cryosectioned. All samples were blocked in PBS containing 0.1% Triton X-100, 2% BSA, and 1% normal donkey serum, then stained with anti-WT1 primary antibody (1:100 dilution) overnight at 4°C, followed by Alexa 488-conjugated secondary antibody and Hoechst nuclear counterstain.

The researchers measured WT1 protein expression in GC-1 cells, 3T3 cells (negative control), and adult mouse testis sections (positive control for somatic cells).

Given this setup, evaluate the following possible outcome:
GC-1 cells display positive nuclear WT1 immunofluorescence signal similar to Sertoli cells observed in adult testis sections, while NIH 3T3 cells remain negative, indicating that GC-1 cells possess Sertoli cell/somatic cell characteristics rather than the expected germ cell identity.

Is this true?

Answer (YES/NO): YES